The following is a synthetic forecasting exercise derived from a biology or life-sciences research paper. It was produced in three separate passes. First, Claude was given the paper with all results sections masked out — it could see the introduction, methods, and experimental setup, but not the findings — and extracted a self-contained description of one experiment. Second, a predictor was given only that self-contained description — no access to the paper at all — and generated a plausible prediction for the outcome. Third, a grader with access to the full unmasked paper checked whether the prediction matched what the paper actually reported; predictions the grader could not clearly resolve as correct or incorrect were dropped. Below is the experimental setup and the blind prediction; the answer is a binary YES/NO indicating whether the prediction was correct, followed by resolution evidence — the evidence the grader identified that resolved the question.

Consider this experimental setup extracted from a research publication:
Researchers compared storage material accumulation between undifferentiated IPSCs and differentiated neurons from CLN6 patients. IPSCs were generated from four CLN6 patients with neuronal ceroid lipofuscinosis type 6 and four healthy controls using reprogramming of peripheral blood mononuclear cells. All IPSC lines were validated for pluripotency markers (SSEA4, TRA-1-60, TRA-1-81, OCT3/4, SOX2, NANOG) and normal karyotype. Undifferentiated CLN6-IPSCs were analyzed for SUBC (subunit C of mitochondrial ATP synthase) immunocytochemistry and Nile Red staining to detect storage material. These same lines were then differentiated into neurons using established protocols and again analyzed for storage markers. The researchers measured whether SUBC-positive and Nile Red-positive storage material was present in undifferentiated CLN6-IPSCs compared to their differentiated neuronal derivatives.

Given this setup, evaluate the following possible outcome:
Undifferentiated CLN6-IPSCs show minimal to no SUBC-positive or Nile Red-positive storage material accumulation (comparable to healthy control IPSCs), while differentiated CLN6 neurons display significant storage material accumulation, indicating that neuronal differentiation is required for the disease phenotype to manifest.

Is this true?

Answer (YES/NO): YES